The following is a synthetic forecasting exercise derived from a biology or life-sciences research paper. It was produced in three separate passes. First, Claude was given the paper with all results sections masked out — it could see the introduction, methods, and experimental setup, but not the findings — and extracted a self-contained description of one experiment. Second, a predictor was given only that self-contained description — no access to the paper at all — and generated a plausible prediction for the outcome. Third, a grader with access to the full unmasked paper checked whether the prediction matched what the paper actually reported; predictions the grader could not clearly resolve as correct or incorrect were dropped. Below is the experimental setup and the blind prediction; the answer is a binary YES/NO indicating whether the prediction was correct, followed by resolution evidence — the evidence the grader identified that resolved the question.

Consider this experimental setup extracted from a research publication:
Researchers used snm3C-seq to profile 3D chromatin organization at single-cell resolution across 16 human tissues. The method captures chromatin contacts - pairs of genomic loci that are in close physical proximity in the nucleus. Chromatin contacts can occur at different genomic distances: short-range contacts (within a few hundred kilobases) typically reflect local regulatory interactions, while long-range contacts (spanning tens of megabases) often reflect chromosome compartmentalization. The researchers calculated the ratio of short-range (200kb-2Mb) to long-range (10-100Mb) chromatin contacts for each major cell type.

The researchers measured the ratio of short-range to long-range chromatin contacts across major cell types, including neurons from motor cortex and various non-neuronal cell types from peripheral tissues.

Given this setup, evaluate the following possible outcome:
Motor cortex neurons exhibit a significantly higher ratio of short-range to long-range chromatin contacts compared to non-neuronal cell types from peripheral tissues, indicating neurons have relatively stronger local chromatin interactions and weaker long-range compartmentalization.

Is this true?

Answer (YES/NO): YES